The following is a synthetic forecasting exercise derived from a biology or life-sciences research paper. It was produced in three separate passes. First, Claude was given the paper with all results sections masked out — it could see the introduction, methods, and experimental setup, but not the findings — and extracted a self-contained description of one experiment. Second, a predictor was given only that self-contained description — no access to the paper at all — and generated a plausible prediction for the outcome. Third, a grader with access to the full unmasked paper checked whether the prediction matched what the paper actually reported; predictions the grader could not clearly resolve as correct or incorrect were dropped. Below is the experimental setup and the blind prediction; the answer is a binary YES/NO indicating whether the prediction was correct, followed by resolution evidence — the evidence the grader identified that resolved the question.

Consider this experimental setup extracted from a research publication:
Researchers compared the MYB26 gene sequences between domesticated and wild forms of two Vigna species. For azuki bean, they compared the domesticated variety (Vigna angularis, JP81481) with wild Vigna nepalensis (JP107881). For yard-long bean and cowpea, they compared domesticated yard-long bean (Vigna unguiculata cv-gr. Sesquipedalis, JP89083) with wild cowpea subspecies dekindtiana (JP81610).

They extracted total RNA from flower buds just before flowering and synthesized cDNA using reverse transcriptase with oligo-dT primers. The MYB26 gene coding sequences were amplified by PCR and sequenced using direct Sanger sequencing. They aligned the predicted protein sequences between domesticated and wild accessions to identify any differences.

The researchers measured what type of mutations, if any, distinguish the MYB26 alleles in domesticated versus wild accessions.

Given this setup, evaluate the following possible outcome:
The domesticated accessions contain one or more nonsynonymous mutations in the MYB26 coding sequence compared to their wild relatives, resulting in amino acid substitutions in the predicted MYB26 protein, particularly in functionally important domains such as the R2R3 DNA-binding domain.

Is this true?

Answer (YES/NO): NO